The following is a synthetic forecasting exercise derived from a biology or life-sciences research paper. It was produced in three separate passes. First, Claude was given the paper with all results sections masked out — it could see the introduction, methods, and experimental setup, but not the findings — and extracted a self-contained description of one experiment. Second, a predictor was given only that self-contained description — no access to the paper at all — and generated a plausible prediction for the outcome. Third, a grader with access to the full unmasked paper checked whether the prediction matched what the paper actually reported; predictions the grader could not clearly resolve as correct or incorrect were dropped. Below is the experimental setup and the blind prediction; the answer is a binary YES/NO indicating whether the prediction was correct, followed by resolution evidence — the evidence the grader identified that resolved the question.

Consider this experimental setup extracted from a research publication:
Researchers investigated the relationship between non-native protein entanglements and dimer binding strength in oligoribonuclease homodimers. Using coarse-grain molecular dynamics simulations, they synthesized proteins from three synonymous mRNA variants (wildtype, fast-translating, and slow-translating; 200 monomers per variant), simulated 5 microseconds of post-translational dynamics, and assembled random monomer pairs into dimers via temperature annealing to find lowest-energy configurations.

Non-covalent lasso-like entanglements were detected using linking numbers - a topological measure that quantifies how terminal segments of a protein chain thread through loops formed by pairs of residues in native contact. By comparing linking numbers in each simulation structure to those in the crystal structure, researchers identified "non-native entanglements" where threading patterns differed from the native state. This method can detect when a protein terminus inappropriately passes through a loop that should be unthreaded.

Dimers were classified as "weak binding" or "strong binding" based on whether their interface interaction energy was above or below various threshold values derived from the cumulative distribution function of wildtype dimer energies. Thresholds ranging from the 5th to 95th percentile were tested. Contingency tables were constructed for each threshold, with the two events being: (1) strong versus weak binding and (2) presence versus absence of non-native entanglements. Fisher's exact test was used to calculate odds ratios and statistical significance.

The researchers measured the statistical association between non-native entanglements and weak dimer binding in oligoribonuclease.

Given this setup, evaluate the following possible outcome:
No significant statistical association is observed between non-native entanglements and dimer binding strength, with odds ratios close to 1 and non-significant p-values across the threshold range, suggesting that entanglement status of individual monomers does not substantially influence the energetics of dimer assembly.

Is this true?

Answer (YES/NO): NO